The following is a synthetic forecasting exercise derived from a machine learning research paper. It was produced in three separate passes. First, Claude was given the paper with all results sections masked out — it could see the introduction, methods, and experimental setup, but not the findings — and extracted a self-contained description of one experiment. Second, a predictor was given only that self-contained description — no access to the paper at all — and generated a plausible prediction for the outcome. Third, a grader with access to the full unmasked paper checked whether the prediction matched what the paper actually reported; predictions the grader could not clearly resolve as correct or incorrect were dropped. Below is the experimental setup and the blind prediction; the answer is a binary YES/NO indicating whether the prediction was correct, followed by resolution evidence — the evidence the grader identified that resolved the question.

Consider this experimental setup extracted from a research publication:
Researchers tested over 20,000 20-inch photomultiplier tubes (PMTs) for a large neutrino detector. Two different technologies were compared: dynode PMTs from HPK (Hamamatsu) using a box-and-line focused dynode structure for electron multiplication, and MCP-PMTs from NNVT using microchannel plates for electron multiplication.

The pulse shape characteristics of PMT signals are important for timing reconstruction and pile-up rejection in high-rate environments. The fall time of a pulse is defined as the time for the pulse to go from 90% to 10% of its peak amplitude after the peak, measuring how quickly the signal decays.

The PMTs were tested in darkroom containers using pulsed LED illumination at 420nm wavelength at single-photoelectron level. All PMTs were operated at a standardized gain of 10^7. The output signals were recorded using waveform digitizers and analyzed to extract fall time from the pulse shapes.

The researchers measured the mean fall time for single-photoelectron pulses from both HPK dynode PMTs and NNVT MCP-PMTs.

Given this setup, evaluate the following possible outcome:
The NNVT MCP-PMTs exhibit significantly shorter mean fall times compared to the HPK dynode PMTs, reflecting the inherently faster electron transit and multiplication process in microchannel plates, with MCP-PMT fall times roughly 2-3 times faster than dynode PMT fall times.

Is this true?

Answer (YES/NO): NO